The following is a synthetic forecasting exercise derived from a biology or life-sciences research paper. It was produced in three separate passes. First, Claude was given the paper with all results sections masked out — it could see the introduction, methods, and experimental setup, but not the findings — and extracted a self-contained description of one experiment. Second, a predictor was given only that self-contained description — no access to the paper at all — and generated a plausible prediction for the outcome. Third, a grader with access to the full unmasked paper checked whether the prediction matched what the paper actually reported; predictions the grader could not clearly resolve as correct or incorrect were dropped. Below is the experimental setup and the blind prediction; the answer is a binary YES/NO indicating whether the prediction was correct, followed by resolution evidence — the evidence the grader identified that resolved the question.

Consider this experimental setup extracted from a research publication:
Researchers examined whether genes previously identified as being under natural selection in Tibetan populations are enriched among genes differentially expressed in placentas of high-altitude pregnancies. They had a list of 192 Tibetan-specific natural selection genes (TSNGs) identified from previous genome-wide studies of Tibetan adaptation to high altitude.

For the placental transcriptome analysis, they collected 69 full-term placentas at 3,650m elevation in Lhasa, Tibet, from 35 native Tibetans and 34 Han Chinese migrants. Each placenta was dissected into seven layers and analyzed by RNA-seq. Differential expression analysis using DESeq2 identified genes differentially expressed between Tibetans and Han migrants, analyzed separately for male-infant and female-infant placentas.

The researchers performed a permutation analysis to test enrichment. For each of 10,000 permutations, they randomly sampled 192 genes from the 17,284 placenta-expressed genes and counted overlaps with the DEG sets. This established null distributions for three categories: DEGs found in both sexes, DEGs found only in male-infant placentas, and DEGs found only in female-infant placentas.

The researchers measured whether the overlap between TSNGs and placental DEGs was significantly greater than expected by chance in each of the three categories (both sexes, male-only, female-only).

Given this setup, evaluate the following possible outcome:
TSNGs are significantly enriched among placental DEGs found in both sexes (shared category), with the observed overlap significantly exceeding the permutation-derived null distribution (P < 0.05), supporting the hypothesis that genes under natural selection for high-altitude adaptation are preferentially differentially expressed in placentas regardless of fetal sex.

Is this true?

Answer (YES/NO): NO